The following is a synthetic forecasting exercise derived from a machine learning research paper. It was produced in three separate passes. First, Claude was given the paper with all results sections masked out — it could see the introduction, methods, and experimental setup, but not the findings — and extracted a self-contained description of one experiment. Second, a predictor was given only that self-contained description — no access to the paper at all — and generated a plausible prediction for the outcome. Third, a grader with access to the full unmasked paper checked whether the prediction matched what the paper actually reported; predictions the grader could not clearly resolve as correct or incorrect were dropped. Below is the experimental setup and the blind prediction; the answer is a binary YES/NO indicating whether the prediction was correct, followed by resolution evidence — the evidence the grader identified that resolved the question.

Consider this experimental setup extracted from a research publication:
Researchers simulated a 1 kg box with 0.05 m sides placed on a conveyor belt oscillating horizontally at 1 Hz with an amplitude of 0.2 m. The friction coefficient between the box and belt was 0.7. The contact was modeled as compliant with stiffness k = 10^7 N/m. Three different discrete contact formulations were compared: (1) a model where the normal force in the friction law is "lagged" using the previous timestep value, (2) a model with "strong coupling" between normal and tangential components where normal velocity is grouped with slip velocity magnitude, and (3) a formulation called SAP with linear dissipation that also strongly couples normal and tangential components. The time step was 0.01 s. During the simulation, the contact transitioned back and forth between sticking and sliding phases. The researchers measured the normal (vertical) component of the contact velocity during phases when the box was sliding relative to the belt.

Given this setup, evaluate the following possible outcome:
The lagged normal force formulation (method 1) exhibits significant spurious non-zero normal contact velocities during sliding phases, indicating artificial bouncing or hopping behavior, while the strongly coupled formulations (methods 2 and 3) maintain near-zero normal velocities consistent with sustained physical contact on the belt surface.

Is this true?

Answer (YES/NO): NO